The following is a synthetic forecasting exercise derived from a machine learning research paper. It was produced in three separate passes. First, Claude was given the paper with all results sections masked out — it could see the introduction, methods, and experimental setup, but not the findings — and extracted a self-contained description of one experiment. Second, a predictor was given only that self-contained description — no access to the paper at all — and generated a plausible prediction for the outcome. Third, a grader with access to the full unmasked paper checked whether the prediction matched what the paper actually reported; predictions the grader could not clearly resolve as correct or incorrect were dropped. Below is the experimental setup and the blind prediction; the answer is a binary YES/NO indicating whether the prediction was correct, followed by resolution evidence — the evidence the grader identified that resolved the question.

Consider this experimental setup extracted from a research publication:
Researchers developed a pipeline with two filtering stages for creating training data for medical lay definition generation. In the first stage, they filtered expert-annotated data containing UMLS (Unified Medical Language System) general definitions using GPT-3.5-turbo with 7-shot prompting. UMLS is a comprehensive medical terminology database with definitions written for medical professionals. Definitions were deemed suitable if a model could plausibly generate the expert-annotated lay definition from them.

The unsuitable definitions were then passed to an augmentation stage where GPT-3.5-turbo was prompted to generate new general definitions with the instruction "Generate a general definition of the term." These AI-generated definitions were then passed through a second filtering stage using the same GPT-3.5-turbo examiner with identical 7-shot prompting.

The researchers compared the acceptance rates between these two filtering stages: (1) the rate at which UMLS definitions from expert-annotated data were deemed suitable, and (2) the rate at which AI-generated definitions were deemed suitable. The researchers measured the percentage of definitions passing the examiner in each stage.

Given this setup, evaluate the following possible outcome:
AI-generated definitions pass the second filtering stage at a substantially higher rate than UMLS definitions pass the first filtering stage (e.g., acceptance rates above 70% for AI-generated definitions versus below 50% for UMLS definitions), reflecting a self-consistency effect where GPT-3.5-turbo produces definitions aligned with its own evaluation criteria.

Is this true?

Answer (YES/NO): NO